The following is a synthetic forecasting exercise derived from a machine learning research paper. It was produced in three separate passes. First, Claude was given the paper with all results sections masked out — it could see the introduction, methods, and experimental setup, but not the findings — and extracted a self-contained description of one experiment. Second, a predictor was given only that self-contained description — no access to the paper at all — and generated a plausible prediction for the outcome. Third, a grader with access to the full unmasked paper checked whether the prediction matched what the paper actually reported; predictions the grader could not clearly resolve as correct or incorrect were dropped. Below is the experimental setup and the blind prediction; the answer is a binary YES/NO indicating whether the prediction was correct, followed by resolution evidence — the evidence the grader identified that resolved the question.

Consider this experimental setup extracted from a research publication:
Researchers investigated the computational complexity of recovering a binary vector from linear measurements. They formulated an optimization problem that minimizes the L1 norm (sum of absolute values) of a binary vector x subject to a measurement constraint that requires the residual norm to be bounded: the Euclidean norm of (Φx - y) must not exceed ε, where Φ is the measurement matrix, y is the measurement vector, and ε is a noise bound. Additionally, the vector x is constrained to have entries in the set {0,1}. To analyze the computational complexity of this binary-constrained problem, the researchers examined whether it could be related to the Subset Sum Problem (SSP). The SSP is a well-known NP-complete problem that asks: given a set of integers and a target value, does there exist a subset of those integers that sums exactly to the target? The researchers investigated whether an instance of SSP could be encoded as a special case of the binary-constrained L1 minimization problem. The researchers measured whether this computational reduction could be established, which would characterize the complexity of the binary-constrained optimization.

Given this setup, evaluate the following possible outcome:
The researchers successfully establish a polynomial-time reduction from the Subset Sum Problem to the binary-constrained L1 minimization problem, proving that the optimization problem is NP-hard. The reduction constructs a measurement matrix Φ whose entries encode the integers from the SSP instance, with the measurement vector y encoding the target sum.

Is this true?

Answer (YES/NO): YES